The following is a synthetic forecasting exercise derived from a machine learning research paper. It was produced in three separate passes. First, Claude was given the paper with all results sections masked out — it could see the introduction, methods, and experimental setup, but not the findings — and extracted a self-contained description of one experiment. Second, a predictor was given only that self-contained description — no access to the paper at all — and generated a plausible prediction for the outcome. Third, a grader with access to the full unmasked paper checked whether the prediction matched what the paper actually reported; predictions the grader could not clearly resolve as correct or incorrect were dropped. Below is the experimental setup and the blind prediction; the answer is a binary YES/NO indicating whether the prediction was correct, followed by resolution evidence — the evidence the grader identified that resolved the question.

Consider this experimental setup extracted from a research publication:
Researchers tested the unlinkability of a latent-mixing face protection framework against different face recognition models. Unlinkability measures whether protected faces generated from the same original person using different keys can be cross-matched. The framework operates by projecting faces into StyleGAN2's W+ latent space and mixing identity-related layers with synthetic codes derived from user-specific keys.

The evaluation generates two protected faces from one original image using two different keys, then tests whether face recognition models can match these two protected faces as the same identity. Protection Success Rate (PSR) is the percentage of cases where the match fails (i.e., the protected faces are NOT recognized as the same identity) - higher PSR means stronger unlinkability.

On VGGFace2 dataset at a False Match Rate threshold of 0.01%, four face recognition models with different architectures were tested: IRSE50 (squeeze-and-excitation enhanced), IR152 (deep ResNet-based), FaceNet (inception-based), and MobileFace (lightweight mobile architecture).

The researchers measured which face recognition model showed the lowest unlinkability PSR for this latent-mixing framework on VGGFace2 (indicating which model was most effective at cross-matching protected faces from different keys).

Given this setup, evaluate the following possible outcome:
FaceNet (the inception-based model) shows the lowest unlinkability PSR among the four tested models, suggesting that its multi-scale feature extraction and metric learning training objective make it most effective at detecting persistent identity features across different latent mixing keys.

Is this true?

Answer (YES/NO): NO